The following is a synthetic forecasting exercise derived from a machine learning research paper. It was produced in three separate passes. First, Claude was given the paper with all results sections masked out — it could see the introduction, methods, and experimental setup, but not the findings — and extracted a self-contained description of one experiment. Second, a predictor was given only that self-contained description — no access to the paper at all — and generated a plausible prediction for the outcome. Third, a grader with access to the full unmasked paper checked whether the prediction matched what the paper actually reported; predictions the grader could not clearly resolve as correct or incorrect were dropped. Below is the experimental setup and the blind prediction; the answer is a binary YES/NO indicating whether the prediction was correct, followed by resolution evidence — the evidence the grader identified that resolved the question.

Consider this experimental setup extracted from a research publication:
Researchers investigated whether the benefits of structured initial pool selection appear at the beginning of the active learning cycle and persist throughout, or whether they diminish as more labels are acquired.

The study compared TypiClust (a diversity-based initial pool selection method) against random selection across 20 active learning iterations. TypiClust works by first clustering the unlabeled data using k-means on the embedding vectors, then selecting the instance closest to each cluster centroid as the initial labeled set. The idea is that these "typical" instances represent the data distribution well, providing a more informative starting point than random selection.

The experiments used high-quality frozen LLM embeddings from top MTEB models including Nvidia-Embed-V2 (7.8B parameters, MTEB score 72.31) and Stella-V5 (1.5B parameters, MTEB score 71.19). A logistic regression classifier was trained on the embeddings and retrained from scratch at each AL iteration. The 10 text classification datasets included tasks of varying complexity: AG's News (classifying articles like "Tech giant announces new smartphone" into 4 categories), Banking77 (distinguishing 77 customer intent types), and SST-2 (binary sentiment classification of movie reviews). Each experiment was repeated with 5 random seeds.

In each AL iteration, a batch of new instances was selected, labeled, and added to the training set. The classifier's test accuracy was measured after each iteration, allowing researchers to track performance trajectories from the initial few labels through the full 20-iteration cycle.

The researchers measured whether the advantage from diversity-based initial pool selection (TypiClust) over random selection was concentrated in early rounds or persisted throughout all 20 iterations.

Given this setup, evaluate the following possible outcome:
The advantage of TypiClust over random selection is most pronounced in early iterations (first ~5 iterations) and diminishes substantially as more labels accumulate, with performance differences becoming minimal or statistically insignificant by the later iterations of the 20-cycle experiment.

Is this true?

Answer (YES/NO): YES